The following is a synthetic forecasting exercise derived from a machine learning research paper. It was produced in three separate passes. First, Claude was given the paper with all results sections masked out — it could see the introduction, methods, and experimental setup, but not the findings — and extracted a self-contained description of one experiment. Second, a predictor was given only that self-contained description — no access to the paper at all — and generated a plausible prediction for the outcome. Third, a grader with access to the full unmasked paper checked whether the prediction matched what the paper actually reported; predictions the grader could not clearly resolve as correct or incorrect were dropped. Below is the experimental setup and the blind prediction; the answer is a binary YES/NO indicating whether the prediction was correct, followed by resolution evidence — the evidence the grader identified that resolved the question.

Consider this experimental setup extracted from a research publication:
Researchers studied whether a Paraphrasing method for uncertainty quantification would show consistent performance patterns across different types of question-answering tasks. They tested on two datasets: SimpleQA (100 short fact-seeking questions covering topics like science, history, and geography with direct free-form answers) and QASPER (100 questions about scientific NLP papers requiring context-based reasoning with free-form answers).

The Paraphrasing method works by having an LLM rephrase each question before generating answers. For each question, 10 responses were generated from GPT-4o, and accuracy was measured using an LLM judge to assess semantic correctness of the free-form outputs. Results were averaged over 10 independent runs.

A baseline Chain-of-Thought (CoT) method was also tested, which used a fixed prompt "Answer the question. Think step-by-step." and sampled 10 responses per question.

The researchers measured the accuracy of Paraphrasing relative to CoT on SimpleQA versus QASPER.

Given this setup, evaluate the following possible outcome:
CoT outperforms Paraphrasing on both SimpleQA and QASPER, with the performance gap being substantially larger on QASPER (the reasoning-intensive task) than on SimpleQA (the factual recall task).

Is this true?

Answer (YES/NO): YES